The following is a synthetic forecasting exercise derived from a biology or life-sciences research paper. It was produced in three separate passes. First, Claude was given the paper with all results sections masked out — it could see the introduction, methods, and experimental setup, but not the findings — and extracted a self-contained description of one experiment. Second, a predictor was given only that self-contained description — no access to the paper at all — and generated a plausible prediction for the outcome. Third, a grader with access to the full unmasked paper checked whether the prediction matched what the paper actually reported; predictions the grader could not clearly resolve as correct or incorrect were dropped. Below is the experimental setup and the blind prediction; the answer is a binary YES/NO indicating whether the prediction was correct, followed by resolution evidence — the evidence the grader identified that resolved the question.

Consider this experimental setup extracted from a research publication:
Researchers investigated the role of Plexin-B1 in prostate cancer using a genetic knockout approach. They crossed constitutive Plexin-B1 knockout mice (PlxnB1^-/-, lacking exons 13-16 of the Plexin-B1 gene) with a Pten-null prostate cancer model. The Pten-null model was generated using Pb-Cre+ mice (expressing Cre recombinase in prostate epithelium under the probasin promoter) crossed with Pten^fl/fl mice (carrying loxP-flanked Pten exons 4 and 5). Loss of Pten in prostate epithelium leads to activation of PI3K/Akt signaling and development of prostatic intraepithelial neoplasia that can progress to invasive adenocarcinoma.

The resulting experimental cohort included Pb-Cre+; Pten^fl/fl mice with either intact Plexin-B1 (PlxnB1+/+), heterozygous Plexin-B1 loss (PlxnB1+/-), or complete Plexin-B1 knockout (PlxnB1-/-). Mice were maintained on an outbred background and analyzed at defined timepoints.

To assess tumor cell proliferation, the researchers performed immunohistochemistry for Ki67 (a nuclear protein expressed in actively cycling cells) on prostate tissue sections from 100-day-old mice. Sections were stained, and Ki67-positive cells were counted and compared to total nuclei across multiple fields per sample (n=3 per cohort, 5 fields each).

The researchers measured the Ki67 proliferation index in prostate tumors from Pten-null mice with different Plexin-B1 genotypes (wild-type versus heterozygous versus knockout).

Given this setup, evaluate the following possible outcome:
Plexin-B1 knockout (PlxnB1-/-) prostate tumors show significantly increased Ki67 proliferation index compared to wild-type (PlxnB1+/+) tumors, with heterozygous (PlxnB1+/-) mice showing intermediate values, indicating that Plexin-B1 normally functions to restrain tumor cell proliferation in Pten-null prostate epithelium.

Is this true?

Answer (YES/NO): NO